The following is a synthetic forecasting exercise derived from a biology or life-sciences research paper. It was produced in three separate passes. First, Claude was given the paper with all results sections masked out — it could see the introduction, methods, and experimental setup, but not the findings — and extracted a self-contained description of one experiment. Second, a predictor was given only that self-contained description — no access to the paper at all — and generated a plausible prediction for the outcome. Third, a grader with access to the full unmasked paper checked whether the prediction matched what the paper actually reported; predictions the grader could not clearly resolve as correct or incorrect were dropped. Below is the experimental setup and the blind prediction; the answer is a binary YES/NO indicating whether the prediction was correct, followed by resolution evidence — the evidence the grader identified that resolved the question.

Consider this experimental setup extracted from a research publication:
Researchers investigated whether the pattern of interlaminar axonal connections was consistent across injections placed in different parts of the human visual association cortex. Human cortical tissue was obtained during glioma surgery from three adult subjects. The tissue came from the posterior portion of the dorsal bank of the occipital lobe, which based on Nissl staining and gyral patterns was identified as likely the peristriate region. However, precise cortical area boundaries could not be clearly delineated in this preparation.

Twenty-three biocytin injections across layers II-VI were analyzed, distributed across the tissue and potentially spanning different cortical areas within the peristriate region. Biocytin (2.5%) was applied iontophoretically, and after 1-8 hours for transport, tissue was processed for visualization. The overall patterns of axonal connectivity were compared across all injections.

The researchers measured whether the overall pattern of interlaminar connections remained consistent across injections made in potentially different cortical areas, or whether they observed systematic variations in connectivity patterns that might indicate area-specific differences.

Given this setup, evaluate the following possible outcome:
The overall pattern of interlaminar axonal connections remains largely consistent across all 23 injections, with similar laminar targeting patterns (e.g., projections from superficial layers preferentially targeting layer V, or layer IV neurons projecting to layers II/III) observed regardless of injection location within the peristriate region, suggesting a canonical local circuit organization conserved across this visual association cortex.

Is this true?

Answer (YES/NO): YES